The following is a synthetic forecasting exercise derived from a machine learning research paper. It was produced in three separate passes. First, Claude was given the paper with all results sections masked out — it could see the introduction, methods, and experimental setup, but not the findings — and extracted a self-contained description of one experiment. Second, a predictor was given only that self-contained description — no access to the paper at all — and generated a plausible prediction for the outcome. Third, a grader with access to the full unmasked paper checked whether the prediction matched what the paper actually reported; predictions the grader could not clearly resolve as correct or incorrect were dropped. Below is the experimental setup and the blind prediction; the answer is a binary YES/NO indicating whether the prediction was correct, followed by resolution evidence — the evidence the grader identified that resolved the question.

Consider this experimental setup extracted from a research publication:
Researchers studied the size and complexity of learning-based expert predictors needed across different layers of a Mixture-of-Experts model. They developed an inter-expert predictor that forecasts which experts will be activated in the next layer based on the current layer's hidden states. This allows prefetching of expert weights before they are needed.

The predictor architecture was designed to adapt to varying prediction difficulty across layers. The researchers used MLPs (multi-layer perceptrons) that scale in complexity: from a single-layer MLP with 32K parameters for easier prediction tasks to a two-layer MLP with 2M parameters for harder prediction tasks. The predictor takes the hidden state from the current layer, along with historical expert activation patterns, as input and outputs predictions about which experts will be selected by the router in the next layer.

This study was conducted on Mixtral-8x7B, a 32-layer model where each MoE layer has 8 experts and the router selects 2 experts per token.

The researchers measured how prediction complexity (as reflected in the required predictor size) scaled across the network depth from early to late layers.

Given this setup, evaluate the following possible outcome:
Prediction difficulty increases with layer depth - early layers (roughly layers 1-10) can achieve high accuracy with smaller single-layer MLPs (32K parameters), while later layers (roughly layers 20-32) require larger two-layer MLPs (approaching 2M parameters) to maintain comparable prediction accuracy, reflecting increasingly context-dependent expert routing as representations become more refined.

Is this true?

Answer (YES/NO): NO